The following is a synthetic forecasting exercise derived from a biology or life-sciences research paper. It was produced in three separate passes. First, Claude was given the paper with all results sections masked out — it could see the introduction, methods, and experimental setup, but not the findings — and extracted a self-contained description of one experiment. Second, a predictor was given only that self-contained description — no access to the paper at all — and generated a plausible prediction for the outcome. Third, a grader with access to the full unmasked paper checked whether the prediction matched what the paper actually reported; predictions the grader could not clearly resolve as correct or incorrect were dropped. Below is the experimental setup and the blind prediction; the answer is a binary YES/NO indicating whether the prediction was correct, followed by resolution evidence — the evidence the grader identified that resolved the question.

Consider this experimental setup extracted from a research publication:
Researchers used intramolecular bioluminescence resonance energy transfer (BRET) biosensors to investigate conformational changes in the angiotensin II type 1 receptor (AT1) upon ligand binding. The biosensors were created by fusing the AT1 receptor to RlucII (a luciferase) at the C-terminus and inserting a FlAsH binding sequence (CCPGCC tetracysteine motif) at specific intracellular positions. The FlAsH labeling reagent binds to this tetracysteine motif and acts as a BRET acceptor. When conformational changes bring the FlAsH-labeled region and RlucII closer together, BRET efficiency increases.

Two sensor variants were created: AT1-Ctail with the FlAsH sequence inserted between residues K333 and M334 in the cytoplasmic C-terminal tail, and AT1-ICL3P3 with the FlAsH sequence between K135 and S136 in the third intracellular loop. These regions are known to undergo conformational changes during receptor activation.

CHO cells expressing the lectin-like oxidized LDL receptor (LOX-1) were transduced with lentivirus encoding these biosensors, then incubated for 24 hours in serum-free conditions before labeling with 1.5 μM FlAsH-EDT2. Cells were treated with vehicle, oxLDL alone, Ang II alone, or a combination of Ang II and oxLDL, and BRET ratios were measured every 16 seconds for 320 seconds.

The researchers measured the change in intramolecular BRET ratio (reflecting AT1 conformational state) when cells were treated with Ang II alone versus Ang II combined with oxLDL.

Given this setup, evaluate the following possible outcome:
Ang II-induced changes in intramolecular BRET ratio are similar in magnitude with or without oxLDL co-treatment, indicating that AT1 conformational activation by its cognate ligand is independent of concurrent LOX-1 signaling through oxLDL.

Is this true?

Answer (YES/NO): NO